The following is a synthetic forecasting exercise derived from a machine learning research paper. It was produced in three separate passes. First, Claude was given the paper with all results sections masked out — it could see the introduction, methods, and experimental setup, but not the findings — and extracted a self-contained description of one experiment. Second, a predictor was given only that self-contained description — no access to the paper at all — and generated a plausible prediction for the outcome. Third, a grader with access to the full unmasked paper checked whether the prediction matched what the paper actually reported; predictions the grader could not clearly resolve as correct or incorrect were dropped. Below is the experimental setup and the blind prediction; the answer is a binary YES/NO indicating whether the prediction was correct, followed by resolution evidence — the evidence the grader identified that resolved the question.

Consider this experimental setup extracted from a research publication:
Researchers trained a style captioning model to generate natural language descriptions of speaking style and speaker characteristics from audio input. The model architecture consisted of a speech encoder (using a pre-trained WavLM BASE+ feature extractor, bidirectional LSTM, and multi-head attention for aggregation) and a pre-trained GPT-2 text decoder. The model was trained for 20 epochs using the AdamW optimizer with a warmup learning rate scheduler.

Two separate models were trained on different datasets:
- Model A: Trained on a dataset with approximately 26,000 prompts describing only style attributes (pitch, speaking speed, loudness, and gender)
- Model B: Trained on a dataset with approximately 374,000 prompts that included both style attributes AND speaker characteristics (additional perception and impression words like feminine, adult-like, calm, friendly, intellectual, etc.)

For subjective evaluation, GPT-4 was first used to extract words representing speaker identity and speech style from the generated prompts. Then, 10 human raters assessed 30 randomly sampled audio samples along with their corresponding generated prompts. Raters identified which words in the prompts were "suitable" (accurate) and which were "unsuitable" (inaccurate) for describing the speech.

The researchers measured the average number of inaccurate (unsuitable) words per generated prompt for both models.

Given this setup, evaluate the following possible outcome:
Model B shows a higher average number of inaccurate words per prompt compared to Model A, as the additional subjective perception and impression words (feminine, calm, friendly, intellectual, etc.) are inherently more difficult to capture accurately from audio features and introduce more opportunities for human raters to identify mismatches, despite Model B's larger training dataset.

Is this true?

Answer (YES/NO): NO